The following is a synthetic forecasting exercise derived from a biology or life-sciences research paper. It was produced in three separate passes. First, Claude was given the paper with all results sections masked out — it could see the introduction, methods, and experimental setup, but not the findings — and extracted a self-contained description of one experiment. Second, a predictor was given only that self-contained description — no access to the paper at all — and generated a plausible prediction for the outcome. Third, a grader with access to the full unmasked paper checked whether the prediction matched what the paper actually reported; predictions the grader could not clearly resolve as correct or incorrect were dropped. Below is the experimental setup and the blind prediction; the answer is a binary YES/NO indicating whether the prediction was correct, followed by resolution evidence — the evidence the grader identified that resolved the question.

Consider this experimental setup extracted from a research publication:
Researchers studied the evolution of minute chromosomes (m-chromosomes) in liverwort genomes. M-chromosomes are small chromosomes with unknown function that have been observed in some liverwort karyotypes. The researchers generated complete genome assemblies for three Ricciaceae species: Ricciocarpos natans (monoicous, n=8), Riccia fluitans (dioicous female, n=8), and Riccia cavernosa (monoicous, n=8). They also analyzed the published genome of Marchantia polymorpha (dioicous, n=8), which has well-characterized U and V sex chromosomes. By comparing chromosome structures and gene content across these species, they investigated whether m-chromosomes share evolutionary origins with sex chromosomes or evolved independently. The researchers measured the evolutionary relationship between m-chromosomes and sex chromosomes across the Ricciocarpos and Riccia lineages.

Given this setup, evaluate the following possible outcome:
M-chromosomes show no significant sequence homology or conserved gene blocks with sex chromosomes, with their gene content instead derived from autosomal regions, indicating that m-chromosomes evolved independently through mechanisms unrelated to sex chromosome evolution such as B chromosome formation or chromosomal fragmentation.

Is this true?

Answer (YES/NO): NO